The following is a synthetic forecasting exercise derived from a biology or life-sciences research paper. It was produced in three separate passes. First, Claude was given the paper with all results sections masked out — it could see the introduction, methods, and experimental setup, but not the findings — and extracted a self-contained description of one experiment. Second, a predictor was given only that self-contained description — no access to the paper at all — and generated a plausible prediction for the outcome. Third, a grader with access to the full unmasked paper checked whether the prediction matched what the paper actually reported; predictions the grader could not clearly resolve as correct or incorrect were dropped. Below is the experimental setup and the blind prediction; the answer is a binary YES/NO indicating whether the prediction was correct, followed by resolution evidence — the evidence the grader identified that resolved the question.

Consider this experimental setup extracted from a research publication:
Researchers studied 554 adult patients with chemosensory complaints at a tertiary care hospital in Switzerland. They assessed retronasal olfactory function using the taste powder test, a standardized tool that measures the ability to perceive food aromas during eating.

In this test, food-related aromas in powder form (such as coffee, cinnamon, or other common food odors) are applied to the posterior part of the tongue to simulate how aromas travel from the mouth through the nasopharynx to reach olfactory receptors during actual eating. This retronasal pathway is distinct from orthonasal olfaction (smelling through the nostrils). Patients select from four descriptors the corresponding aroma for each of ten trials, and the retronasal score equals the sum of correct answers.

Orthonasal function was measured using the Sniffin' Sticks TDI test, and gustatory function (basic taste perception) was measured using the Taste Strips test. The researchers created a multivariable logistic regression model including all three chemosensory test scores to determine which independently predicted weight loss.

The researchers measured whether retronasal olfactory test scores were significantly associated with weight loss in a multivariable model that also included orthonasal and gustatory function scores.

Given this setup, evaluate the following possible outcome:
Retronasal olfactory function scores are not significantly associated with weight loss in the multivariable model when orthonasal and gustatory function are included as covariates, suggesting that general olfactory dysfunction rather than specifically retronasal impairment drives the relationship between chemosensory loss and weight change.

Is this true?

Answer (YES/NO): NO